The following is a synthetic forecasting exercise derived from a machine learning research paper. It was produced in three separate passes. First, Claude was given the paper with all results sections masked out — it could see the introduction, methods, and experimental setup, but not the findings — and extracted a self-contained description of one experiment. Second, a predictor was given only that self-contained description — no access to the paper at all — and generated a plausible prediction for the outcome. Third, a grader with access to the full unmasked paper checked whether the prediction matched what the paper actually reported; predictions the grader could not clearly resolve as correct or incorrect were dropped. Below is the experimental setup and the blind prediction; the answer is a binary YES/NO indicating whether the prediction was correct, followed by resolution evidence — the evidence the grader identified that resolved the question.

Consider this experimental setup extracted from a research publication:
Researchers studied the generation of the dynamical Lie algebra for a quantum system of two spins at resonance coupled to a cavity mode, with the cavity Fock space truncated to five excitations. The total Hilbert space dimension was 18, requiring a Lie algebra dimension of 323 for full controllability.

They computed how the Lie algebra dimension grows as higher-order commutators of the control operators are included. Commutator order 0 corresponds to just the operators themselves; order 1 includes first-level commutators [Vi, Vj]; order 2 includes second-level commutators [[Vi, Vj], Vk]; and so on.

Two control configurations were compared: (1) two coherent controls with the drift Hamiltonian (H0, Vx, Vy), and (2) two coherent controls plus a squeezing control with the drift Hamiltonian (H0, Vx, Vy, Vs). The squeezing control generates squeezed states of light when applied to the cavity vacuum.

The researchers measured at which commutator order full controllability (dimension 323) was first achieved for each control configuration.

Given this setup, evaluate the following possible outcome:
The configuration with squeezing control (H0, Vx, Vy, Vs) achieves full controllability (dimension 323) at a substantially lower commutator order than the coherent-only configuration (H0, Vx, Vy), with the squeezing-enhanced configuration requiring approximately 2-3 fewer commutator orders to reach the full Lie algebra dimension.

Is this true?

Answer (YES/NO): NO